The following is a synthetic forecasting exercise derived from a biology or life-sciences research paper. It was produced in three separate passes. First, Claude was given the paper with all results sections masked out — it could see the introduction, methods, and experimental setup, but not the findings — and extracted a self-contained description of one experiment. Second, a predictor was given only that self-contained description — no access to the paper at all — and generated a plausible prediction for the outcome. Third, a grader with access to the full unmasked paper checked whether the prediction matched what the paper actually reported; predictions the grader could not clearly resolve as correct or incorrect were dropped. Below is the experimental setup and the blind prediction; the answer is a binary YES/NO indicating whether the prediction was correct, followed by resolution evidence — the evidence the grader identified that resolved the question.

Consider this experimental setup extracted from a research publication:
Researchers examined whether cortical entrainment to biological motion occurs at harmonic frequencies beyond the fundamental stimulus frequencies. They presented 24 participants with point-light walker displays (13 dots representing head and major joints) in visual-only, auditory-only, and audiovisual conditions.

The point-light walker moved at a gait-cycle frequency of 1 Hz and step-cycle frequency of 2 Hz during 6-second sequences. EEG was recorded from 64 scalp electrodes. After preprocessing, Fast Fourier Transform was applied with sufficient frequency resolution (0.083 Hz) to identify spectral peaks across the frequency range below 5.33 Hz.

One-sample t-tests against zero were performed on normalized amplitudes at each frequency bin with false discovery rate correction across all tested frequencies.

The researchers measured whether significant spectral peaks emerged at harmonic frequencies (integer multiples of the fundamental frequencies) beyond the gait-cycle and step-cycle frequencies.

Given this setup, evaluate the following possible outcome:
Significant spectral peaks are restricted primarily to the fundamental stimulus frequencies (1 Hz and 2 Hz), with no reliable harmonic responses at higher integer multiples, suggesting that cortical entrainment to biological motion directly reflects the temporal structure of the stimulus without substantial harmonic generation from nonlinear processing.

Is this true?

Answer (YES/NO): NO